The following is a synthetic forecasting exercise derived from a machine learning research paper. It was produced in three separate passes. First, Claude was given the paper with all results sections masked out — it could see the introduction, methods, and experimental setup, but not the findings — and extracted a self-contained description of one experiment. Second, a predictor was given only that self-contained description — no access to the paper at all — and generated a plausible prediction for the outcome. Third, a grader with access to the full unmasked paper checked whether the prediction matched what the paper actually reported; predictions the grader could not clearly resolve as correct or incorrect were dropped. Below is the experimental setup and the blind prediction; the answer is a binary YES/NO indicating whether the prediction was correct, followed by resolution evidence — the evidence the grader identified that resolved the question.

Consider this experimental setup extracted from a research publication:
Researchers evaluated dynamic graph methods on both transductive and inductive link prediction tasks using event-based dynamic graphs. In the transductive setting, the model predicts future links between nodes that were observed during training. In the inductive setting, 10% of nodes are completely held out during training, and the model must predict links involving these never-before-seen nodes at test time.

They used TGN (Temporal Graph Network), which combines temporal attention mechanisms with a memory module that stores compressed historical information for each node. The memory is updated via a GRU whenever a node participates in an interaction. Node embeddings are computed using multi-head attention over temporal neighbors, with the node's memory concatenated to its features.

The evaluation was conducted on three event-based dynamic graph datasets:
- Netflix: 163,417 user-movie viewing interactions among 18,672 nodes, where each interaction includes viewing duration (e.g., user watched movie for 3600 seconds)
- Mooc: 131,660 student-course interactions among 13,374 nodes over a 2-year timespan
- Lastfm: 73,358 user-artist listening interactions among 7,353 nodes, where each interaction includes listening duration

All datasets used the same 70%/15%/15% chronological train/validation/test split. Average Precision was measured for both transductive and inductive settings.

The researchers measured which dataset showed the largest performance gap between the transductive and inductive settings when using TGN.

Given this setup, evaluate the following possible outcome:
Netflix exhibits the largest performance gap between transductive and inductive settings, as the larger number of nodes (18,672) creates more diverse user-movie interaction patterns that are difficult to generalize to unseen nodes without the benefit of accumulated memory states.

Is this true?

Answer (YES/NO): NO